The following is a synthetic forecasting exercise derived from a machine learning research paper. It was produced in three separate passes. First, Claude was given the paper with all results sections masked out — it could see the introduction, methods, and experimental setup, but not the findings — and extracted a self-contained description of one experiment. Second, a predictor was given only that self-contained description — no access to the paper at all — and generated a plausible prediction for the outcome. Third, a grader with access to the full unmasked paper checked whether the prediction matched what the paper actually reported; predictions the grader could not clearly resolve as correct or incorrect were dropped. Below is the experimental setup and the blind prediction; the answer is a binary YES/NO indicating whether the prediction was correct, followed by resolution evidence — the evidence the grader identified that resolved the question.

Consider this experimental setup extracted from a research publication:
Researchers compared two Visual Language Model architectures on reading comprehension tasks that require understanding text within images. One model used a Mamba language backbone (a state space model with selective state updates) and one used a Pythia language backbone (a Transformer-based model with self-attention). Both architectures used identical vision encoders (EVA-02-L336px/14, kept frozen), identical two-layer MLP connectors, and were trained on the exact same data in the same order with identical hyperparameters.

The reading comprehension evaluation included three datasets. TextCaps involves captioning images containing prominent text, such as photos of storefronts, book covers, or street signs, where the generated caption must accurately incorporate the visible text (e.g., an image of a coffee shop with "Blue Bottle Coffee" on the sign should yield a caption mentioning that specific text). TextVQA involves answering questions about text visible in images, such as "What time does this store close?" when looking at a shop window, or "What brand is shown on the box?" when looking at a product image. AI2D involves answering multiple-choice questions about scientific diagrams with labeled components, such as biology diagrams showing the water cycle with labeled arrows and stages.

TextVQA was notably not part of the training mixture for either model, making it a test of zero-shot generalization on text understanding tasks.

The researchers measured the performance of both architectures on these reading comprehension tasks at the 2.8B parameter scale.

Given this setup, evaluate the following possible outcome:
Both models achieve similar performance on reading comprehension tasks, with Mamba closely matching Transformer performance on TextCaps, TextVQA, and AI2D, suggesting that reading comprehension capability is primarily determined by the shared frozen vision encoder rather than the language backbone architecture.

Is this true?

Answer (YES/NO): NO